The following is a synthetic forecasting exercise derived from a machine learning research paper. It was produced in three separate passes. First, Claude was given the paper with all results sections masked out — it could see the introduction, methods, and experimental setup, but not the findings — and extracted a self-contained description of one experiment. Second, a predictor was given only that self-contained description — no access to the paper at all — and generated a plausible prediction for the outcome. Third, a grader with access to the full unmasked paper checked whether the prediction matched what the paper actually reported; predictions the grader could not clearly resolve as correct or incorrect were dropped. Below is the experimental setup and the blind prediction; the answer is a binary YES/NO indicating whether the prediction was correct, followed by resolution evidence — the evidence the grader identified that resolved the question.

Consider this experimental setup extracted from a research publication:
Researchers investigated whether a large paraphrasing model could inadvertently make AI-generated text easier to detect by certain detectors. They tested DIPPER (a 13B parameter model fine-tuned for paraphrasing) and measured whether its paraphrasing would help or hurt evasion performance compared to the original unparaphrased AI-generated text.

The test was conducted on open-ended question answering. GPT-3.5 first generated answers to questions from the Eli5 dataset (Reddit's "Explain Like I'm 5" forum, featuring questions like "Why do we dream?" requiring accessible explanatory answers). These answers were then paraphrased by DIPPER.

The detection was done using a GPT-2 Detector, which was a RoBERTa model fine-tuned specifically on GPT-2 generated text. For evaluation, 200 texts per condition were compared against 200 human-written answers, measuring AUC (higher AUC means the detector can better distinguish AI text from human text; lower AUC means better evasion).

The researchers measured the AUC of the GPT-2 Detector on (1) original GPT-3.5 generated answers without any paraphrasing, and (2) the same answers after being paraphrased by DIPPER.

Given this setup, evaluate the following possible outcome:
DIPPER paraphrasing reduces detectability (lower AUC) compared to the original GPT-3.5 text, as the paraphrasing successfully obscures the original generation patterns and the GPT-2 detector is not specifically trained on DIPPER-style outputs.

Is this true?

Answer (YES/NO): NO